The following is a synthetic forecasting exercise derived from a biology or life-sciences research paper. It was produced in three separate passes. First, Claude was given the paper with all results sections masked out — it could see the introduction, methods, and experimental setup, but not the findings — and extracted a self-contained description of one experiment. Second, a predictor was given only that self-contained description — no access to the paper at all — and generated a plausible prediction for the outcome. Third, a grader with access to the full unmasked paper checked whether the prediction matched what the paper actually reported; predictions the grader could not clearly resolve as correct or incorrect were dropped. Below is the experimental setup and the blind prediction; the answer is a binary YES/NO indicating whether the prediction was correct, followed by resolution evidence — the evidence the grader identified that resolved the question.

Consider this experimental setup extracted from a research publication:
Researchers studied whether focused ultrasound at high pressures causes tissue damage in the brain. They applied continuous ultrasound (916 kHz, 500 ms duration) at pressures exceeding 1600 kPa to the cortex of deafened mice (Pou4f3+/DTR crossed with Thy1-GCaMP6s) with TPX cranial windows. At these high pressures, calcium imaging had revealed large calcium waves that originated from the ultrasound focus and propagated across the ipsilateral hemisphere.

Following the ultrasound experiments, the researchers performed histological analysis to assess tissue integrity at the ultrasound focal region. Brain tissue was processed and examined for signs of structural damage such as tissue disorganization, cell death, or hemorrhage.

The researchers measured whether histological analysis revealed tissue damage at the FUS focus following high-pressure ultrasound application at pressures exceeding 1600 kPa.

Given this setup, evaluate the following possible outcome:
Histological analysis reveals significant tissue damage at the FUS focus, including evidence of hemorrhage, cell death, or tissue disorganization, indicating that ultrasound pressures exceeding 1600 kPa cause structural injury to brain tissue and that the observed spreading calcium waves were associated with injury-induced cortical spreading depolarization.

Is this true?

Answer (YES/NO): YES